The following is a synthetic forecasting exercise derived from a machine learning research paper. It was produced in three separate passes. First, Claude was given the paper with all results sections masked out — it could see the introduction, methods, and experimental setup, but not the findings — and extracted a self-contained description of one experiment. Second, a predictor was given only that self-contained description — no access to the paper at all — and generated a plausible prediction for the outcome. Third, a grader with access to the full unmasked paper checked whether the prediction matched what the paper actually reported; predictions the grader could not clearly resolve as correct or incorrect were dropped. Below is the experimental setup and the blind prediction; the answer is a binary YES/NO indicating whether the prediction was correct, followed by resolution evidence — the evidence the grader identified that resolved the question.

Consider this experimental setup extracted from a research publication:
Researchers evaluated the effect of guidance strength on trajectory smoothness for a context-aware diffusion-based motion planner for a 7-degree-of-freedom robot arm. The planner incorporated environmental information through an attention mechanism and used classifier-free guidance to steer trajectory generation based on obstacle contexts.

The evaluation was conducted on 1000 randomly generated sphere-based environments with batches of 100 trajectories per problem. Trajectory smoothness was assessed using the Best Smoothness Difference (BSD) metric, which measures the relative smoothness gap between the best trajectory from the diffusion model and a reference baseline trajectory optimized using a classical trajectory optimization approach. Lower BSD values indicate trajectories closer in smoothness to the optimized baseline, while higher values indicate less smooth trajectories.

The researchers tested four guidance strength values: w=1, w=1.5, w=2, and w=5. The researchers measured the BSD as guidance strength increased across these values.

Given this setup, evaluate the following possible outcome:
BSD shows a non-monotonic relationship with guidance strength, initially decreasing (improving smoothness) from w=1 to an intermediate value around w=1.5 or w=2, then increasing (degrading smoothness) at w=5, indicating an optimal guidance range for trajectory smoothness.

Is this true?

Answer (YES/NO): NO